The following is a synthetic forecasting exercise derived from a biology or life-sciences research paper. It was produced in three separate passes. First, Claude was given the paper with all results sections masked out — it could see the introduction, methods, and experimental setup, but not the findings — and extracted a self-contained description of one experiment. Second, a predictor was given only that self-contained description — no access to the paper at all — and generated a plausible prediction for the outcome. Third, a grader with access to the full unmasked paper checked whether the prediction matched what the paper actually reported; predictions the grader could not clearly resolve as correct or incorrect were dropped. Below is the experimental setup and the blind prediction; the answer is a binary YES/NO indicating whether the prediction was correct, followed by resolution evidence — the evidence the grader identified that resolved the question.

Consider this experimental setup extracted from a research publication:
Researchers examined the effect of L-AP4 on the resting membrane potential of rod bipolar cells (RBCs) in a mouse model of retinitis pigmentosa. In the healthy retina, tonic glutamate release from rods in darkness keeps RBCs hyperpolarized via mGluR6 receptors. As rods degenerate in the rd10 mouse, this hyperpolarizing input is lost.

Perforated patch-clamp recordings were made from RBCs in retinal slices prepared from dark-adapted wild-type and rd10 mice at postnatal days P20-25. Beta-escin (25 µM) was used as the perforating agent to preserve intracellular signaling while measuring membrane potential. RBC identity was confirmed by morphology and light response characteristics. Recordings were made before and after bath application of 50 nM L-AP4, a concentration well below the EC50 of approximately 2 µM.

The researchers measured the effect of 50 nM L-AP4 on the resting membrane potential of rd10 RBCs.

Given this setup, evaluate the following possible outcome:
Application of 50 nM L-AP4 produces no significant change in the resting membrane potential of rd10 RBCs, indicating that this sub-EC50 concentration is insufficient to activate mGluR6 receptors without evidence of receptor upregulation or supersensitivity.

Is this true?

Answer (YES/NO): YES